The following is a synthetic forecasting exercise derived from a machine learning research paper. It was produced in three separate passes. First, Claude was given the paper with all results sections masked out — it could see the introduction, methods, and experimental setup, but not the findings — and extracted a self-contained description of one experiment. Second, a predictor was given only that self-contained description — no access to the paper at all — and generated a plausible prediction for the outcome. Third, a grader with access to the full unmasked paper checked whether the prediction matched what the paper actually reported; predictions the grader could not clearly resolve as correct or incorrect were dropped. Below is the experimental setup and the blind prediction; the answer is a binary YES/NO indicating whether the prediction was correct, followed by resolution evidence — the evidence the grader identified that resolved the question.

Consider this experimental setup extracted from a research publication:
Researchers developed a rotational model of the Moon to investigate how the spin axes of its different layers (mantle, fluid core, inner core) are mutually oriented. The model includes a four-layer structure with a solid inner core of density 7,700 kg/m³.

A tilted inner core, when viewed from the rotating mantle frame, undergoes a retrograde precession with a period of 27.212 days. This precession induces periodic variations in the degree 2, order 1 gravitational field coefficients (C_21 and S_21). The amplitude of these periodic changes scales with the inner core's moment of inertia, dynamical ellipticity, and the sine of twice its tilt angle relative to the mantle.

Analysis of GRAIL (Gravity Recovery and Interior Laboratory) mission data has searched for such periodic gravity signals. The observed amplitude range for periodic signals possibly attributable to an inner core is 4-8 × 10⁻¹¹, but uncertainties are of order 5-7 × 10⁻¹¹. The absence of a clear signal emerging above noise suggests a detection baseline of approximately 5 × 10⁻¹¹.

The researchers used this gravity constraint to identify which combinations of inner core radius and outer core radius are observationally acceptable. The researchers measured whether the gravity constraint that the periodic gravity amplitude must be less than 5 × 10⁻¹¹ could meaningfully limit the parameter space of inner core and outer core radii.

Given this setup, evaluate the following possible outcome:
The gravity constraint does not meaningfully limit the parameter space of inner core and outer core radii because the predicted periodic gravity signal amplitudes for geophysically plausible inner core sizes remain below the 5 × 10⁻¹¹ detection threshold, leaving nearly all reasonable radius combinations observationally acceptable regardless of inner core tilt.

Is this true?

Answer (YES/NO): NO